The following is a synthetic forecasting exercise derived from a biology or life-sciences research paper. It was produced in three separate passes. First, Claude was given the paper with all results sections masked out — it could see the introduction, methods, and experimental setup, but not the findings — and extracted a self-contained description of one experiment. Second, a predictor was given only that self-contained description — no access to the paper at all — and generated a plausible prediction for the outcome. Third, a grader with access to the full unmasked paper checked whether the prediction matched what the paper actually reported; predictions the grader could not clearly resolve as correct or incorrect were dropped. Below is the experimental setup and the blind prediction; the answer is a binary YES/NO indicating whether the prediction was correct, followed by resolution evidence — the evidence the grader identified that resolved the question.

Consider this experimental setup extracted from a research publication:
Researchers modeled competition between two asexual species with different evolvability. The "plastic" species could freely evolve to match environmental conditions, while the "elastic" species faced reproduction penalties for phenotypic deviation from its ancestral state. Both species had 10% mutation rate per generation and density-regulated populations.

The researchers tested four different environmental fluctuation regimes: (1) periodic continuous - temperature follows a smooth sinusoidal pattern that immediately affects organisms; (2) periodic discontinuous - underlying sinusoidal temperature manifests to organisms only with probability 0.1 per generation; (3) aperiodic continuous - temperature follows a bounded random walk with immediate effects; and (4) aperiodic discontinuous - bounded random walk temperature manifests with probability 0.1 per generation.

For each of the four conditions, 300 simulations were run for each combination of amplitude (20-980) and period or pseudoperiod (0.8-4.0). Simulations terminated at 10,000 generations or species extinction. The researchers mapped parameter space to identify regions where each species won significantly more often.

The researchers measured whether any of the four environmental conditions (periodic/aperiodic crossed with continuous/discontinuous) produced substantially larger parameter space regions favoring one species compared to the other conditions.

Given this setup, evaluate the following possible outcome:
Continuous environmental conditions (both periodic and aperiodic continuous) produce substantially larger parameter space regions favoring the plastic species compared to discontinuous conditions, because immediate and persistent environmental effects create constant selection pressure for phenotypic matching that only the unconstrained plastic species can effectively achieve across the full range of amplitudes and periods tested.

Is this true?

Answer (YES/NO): NO